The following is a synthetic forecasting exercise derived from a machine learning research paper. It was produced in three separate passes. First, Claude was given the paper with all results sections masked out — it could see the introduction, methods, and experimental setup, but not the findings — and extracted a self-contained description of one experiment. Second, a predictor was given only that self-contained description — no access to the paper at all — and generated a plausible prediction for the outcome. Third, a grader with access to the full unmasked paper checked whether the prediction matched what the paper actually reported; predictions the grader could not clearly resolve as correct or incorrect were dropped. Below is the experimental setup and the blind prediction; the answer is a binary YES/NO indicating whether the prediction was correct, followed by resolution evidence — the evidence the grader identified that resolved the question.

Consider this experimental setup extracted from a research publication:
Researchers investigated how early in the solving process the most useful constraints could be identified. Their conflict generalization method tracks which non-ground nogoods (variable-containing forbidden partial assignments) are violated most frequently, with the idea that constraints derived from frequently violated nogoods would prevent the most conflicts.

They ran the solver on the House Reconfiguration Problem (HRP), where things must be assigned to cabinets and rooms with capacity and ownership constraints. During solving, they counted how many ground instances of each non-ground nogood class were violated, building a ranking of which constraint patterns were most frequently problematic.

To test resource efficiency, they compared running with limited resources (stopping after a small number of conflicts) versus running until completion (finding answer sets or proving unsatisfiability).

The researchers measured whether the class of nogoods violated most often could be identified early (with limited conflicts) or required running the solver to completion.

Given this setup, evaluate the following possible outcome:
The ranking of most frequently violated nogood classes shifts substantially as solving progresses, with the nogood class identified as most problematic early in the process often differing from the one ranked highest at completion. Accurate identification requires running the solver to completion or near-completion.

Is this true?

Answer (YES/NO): NO